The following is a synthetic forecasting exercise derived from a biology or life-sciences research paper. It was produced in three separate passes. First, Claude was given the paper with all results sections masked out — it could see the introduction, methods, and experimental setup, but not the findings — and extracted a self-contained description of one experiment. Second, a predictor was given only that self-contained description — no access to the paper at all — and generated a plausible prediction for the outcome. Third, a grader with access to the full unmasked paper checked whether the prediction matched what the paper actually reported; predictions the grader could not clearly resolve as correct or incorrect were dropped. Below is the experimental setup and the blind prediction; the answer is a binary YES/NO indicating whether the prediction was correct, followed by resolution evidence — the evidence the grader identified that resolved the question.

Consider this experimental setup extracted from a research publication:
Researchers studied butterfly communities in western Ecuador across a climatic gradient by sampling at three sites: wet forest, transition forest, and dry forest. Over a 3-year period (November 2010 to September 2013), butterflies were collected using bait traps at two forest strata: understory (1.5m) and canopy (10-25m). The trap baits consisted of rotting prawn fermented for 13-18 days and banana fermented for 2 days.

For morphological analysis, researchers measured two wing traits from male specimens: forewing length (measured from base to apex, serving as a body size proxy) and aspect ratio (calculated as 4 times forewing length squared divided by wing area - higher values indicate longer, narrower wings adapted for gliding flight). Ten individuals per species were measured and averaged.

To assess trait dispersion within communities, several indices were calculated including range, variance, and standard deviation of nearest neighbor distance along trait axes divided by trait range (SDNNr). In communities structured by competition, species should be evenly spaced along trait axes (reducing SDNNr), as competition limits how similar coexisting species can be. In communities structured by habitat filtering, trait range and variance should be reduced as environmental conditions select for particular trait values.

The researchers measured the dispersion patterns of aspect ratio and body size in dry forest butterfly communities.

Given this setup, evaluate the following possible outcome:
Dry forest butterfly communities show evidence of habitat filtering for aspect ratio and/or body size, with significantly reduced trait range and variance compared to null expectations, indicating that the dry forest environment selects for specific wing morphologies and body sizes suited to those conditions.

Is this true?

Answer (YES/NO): NO